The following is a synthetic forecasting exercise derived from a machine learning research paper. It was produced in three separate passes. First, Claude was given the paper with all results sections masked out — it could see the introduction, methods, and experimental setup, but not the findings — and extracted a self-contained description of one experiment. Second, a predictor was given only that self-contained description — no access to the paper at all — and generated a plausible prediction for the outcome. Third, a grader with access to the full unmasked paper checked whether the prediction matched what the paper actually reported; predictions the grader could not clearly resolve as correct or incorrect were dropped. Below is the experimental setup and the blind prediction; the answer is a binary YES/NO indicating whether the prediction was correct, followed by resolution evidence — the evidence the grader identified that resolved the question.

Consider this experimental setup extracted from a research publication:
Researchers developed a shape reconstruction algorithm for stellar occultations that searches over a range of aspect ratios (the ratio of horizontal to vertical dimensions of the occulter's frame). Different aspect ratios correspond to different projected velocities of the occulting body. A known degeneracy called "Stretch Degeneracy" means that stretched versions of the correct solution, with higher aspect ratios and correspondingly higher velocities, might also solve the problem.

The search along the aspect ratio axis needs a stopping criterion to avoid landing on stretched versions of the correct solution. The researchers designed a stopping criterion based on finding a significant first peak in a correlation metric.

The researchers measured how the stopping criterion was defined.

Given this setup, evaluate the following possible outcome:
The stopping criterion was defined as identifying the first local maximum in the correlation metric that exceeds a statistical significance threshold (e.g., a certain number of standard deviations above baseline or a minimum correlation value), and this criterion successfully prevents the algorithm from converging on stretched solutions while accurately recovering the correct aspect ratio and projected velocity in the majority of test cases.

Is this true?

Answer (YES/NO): NO